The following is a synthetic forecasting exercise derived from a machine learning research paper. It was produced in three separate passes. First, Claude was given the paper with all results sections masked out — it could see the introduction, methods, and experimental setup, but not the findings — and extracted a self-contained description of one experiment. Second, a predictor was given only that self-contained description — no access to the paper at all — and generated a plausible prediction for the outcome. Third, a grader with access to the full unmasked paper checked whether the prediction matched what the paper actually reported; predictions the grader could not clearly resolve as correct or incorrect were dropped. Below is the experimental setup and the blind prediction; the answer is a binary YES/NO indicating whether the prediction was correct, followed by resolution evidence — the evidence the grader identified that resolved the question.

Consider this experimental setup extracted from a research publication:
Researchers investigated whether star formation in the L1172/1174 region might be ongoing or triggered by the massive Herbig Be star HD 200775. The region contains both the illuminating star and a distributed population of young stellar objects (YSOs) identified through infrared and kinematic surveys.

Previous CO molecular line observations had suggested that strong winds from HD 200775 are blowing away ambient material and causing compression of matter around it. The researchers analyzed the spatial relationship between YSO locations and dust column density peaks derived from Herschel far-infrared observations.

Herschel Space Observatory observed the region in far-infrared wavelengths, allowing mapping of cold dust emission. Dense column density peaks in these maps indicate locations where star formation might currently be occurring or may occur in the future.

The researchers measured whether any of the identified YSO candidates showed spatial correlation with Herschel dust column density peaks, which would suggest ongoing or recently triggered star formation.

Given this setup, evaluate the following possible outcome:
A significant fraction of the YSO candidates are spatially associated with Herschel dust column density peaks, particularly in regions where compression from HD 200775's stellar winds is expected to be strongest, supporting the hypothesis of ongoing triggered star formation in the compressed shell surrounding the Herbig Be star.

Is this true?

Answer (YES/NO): YES